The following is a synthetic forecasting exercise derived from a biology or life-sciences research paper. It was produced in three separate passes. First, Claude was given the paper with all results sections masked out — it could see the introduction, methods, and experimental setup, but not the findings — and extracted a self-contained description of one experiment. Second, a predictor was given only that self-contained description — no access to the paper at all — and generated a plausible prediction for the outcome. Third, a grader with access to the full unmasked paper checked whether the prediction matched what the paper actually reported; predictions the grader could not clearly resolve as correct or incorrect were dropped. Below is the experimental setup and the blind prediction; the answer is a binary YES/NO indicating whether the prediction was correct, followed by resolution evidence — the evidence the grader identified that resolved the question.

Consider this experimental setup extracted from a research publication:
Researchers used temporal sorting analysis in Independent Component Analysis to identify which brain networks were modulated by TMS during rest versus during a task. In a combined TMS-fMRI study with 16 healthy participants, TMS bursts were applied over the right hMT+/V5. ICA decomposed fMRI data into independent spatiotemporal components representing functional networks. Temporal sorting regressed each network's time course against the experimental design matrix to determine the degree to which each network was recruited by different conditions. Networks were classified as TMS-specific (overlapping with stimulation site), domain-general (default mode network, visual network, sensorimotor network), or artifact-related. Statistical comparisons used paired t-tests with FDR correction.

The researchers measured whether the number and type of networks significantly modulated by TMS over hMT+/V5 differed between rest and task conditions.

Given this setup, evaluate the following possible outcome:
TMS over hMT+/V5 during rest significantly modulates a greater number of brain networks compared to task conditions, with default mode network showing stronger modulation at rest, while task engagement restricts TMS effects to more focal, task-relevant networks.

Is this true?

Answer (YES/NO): NO